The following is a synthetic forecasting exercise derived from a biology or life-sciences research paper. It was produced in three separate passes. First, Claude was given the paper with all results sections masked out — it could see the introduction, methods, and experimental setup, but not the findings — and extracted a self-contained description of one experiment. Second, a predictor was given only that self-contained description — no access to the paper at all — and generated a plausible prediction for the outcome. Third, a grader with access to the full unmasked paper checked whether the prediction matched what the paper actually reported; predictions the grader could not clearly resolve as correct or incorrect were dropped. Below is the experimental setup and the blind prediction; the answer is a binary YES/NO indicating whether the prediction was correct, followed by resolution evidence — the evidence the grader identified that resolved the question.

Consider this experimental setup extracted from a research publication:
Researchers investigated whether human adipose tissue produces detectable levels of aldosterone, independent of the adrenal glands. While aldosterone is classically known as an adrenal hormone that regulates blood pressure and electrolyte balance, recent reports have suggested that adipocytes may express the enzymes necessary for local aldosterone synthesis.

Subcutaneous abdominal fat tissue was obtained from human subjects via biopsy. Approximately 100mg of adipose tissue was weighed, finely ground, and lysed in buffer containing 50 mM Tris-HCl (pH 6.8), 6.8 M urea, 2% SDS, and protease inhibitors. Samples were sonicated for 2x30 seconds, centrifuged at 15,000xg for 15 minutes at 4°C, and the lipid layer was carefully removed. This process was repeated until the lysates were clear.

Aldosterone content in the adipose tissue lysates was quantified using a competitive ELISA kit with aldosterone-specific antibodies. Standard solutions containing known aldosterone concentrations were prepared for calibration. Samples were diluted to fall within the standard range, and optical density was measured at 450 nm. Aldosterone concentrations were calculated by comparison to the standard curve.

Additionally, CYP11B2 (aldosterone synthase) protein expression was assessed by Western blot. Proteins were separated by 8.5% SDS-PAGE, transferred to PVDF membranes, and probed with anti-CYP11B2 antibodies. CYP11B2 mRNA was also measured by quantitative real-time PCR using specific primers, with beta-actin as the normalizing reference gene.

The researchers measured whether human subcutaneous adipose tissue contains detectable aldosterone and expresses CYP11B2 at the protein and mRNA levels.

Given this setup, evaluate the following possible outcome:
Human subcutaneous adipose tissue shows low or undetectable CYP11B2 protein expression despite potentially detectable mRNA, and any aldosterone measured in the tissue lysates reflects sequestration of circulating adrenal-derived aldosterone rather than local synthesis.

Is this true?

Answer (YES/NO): NO